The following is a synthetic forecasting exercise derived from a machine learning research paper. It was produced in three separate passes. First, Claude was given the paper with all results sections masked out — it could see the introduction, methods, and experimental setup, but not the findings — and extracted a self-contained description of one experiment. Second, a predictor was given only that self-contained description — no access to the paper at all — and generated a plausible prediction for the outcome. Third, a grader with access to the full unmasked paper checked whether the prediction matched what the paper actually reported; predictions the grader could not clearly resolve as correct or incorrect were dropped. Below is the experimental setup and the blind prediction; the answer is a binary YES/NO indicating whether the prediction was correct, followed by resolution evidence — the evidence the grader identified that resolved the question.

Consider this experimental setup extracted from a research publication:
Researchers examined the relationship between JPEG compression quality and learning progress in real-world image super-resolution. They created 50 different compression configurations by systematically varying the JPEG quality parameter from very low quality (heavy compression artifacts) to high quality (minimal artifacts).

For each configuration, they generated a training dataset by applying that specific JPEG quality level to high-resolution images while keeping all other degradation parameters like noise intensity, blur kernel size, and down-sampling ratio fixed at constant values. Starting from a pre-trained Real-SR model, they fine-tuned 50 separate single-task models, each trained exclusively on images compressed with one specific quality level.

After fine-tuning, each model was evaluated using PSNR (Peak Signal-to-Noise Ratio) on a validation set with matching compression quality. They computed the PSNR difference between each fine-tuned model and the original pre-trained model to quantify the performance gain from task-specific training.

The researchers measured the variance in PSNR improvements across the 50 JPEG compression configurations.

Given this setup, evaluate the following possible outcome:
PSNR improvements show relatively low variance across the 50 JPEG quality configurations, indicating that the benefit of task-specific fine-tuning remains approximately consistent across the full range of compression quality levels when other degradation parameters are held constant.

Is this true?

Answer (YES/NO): YES